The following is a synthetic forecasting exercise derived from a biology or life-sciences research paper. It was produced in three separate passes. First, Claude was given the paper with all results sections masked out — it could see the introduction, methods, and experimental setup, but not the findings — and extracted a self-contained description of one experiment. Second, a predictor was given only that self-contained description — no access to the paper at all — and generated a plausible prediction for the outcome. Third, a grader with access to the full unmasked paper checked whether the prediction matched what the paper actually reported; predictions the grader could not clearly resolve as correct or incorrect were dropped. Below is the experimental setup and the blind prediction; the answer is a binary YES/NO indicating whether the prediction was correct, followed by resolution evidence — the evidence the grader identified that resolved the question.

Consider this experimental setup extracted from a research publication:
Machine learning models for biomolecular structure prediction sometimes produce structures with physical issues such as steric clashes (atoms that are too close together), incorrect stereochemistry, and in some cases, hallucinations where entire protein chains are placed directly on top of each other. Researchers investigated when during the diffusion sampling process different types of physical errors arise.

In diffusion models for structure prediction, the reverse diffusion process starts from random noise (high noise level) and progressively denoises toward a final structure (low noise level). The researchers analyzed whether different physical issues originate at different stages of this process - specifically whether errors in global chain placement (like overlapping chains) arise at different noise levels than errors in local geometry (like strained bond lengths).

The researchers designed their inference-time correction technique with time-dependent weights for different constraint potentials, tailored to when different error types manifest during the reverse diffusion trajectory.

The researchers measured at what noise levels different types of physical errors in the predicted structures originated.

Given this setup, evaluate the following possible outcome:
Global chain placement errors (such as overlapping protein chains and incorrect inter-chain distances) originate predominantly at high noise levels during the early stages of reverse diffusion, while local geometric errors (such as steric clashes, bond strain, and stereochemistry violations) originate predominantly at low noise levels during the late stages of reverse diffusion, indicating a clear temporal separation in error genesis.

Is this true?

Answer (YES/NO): YES